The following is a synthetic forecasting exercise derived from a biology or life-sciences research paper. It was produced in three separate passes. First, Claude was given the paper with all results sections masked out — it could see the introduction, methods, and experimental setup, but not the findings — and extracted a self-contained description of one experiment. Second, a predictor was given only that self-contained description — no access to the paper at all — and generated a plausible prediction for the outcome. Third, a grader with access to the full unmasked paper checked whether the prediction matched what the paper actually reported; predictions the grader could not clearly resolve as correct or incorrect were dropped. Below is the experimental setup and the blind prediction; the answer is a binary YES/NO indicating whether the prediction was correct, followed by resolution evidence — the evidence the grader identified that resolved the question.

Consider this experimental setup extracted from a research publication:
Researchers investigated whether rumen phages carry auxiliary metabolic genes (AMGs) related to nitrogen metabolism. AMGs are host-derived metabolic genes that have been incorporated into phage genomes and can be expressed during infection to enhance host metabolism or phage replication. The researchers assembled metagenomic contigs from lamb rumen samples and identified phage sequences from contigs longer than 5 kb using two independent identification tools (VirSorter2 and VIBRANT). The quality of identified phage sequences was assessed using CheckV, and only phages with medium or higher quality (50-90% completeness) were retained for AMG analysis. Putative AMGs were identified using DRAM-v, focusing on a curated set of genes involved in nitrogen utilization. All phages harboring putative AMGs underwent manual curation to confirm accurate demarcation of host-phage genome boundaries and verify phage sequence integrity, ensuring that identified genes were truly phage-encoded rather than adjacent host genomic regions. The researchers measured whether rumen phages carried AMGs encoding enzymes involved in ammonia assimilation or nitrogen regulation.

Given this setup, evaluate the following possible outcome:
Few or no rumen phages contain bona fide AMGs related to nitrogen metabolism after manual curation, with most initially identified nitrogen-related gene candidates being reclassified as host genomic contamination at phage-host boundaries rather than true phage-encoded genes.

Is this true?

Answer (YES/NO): NO